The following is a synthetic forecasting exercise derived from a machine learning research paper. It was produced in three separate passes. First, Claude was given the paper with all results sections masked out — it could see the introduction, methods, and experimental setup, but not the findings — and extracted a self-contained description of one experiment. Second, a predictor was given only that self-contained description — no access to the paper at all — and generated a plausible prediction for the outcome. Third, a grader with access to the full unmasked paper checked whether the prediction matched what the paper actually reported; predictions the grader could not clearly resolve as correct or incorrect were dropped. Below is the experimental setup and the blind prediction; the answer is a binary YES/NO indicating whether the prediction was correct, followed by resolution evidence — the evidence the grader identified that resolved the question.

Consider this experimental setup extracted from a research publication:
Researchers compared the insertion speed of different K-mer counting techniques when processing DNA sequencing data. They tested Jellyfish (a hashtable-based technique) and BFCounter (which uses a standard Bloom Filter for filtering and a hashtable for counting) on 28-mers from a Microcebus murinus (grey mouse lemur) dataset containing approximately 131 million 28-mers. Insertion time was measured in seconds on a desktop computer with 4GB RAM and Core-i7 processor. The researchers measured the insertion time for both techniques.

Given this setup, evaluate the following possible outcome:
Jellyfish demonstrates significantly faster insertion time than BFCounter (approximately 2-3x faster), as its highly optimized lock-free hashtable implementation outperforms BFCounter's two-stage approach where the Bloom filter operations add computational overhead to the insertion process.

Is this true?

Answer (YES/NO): YES